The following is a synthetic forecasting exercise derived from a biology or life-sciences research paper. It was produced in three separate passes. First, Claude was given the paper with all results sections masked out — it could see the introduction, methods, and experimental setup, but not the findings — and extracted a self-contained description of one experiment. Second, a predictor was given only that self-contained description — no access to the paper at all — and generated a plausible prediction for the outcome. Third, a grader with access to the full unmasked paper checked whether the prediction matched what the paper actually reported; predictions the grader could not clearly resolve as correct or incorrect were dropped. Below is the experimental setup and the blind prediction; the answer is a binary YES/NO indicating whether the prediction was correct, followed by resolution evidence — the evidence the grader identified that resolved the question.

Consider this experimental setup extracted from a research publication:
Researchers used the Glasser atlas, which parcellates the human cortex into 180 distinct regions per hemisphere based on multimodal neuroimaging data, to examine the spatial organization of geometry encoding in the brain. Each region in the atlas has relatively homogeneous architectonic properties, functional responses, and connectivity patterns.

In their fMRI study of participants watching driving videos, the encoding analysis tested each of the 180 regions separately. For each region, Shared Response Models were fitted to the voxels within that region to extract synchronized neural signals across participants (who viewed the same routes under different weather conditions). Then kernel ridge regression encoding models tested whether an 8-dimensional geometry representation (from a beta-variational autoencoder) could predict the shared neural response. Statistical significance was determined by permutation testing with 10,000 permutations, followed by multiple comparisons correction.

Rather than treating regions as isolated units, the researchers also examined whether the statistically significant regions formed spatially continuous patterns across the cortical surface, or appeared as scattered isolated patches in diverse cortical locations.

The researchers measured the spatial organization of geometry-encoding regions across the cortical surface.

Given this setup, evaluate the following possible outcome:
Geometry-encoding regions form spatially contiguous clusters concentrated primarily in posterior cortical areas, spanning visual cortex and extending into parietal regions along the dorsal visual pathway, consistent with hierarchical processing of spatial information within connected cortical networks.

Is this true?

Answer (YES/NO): NO